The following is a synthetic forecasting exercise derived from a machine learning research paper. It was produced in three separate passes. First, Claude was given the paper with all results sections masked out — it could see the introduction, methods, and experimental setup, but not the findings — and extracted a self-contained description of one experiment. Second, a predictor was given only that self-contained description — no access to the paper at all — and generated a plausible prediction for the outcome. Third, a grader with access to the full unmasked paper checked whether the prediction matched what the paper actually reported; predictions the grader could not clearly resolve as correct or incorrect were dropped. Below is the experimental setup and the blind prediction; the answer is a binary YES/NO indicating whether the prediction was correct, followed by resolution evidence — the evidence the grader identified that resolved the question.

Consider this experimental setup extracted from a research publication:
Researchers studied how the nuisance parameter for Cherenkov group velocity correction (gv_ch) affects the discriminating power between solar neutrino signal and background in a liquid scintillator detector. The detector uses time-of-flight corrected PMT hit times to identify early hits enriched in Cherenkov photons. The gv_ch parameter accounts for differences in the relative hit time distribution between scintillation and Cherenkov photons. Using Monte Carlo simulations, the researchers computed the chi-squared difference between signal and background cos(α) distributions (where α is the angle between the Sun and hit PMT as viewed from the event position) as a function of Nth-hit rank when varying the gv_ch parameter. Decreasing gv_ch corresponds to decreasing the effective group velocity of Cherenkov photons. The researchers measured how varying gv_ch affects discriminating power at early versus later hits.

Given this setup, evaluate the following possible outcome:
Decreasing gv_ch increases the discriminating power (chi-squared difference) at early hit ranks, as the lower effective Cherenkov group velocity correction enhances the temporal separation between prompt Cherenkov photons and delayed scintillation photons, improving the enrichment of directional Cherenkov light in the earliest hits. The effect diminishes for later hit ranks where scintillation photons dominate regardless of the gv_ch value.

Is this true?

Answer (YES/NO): NO